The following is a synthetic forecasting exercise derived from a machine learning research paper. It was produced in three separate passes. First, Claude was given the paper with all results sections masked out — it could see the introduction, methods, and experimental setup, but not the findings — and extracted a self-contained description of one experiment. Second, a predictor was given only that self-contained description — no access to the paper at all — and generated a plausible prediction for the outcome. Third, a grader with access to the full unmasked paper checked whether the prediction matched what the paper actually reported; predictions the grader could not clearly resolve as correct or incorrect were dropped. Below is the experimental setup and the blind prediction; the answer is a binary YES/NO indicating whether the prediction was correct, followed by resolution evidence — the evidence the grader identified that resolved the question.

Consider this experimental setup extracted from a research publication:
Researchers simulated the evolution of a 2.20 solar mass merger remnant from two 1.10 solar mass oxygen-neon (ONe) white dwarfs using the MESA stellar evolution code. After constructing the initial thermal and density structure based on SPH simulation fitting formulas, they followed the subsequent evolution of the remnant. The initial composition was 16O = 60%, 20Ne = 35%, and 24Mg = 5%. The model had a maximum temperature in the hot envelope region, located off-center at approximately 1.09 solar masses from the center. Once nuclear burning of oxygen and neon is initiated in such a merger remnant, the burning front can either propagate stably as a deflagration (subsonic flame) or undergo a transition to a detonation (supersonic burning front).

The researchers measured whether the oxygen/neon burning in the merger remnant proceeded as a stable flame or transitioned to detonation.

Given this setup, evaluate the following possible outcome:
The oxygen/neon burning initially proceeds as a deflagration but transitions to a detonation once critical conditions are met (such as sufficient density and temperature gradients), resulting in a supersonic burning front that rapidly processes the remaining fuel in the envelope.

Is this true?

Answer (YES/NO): NO